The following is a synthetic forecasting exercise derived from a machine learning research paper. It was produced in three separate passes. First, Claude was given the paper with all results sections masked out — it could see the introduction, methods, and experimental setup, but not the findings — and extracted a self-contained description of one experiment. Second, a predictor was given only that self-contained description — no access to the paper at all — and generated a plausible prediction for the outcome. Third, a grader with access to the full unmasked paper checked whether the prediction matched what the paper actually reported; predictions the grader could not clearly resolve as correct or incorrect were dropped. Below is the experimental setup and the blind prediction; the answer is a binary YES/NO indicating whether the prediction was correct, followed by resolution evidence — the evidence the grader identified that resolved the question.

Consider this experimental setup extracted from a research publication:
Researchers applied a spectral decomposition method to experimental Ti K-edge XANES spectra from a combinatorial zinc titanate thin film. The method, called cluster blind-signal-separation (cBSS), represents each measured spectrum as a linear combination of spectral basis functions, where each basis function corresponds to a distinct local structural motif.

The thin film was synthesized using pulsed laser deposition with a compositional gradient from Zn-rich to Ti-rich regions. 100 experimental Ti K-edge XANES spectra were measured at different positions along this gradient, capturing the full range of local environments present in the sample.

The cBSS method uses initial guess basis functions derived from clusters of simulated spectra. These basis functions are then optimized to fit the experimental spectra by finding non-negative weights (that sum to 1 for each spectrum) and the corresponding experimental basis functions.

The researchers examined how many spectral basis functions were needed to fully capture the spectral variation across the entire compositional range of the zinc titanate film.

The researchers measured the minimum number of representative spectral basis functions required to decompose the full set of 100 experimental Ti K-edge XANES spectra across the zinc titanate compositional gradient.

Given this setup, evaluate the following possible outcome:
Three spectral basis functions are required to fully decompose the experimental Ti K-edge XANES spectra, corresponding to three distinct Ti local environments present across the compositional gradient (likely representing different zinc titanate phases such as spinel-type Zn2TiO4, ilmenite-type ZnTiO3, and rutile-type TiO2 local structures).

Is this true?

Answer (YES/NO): NO